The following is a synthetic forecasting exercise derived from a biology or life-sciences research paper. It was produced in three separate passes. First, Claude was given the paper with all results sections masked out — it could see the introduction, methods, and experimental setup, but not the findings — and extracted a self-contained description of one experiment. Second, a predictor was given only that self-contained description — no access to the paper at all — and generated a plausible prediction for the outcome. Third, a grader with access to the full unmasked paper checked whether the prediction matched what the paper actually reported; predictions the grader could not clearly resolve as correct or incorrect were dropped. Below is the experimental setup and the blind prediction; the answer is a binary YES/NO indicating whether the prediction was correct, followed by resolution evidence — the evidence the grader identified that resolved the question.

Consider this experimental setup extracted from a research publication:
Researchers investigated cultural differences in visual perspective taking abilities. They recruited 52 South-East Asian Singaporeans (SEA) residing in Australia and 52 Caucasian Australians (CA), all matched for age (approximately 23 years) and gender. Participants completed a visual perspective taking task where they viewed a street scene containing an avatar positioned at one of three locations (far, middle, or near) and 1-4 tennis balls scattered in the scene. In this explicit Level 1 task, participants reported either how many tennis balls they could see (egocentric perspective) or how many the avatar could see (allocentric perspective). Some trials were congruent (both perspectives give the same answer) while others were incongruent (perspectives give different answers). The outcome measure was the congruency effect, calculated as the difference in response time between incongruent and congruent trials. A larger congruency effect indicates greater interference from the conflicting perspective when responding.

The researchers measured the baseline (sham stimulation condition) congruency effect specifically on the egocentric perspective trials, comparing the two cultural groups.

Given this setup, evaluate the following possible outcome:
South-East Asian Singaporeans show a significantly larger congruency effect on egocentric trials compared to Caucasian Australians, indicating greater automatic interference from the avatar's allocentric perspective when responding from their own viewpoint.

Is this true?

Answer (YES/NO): YES